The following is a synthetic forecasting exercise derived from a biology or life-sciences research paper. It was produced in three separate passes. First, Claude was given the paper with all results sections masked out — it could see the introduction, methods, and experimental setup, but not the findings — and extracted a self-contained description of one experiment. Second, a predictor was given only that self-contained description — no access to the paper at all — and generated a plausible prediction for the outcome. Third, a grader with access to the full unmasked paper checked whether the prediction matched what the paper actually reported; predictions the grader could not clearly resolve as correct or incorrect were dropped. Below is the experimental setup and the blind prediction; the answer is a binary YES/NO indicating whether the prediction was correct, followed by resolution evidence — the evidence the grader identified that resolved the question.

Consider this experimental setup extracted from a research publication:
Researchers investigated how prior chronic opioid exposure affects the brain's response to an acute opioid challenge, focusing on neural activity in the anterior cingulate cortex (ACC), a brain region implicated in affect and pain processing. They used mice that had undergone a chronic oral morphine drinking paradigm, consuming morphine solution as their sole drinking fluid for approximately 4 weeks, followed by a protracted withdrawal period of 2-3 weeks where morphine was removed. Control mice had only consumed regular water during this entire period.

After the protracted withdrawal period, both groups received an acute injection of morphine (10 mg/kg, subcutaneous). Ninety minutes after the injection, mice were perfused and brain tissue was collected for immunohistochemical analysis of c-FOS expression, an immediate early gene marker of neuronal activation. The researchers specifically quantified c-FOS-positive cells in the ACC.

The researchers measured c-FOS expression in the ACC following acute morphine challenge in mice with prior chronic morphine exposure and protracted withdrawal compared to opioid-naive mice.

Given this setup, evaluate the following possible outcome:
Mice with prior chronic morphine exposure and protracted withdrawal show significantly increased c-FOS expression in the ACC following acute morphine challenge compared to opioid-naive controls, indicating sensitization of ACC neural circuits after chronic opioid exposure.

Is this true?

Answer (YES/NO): NO